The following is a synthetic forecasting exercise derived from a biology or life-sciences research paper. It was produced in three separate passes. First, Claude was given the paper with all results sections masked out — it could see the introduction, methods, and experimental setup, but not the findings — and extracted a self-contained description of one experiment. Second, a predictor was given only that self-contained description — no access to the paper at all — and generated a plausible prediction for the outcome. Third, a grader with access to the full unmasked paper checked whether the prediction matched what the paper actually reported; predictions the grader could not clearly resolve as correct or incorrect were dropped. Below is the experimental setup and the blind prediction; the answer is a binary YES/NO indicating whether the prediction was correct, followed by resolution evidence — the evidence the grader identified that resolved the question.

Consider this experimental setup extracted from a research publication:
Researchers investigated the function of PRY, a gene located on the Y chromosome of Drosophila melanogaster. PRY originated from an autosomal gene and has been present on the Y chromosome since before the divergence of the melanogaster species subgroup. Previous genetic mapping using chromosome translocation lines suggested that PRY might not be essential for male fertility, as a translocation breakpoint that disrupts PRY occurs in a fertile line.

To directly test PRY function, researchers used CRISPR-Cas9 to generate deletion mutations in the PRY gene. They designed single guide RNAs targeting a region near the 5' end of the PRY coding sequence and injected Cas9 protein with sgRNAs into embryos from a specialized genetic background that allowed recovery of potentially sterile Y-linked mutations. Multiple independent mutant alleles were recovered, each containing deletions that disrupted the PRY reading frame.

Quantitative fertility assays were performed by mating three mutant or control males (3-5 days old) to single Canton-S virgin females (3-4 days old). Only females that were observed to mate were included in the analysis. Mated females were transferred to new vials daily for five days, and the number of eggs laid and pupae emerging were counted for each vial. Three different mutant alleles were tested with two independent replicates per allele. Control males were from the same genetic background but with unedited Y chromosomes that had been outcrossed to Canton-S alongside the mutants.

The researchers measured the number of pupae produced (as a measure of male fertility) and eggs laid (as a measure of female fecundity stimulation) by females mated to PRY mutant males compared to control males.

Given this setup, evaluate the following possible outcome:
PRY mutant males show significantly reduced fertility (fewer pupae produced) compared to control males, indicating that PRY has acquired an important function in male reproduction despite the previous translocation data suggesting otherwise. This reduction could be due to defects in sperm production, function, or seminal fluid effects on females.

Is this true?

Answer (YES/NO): YES